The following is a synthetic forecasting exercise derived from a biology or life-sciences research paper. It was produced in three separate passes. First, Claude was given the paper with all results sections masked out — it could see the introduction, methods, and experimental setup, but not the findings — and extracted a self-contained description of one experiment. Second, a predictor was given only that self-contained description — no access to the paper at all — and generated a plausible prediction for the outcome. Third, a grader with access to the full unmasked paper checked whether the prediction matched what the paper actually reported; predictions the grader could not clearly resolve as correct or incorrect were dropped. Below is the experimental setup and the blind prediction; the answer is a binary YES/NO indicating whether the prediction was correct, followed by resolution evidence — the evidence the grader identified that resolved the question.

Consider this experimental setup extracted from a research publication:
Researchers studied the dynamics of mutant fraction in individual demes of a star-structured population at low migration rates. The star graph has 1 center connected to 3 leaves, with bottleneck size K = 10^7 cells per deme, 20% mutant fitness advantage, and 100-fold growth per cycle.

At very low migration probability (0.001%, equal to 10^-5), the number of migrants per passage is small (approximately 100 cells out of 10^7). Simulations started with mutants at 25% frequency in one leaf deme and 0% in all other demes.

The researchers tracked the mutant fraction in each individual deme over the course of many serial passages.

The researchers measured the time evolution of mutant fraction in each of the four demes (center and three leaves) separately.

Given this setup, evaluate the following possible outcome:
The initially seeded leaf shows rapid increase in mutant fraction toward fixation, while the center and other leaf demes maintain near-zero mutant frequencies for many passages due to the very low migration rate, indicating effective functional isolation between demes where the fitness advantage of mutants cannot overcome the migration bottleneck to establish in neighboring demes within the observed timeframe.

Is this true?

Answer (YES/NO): NO